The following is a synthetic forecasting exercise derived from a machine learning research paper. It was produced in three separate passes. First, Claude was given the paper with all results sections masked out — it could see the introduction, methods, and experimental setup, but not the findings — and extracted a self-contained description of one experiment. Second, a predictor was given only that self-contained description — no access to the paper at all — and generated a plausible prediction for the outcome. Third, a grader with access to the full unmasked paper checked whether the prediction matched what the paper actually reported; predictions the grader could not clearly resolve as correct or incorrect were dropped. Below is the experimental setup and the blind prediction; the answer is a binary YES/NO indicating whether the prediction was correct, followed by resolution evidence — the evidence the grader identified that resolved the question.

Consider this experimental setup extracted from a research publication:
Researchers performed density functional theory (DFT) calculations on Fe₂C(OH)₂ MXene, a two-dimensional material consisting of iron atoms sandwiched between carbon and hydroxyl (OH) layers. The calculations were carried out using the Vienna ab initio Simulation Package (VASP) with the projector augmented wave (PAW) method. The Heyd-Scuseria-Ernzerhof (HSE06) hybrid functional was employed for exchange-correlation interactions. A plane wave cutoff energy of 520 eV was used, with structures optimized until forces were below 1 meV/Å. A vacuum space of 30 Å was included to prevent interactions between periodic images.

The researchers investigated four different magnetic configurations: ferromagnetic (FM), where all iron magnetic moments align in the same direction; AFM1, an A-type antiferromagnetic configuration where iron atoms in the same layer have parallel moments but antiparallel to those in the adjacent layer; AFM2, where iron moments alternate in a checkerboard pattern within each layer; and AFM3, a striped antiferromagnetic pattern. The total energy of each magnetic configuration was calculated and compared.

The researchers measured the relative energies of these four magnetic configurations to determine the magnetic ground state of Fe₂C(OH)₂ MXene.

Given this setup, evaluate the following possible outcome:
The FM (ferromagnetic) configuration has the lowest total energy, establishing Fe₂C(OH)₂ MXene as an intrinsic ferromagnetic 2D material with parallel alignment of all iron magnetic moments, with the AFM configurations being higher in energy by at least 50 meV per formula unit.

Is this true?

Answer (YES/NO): NO